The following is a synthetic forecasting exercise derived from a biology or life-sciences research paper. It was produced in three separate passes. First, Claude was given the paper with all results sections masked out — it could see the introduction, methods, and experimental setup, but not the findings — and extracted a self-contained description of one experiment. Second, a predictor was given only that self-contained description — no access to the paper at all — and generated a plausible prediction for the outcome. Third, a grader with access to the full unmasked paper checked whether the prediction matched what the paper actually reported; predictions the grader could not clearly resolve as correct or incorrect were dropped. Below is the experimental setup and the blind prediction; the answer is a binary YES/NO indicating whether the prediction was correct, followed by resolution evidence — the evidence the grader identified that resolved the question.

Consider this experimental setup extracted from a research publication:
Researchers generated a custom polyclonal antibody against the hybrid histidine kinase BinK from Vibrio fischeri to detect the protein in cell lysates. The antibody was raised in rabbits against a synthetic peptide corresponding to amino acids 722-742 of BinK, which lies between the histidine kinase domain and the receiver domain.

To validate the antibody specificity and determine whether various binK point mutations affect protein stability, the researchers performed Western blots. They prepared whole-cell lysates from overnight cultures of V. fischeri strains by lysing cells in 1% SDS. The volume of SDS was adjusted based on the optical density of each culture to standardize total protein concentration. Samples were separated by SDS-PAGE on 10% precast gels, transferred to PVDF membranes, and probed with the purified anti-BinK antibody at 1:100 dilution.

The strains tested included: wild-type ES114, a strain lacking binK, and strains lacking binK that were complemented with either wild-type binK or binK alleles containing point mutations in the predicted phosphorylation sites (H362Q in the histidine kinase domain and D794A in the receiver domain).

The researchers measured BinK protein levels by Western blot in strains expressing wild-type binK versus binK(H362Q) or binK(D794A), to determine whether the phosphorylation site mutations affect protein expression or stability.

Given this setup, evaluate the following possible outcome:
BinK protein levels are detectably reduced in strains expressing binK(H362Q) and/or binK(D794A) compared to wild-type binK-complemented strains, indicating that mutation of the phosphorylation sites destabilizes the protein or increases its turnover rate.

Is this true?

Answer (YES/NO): NO